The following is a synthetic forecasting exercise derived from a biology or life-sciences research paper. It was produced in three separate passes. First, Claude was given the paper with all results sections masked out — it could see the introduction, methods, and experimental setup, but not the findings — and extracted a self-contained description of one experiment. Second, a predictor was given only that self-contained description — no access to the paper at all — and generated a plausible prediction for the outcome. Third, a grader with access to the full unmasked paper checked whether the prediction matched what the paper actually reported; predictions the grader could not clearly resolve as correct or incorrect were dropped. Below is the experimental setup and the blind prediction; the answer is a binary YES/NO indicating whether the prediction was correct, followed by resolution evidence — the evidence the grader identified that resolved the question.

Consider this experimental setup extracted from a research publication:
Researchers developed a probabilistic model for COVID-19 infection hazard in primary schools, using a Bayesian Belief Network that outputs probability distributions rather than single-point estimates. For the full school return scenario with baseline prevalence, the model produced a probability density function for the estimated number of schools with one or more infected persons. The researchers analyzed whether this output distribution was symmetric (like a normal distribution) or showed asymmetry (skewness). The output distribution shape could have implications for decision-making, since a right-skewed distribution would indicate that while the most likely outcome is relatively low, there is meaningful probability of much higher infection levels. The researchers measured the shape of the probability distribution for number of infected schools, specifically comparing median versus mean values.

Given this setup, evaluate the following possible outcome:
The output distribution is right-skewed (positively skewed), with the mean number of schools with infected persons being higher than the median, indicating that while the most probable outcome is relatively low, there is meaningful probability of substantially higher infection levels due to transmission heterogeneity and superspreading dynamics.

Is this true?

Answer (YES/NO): NO